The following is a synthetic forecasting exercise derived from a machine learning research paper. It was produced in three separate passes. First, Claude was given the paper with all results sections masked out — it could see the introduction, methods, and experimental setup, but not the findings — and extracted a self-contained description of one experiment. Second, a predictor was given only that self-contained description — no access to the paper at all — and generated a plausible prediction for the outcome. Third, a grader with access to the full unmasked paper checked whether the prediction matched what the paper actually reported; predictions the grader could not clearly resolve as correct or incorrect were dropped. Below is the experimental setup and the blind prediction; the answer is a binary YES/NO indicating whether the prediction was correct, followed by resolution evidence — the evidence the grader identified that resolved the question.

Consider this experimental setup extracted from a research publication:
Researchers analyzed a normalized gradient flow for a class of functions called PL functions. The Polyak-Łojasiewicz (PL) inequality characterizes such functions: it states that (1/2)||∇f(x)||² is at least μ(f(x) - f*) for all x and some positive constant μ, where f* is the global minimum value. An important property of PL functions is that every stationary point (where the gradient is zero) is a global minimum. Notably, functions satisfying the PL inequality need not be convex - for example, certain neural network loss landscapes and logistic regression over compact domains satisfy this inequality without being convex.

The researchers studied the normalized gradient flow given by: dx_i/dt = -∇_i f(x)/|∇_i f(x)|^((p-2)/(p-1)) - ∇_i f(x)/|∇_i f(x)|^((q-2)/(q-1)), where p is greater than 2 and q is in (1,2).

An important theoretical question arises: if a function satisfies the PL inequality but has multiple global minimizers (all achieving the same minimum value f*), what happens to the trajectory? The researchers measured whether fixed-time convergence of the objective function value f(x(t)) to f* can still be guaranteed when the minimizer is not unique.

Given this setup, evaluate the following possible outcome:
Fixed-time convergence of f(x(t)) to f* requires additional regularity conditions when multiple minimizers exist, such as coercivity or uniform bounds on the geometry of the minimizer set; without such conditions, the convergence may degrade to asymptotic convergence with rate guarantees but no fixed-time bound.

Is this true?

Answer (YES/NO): NO